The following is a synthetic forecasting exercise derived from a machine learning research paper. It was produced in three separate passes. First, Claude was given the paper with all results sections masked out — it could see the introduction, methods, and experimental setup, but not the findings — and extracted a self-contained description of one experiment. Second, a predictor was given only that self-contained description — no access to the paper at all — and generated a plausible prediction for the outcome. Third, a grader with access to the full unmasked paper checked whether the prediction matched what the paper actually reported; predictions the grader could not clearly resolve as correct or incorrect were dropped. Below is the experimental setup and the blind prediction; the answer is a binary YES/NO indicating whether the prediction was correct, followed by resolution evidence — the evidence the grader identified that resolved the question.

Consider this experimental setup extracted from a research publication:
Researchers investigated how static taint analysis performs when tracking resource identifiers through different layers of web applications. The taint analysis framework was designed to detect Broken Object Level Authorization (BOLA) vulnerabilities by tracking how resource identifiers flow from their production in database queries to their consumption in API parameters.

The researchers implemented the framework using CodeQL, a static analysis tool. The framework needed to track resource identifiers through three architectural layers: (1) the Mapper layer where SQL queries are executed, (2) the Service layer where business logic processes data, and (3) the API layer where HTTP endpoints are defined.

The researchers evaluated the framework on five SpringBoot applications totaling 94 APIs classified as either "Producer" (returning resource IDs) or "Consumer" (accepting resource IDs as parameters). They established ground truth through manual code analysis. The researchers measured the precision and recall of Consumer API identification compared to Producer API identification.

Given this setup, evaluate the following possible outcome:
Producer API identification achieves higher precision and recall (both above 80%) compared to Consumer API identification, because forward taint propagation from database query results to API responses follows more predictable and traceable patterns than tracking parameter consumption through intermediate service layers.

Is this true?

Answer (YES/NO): NO